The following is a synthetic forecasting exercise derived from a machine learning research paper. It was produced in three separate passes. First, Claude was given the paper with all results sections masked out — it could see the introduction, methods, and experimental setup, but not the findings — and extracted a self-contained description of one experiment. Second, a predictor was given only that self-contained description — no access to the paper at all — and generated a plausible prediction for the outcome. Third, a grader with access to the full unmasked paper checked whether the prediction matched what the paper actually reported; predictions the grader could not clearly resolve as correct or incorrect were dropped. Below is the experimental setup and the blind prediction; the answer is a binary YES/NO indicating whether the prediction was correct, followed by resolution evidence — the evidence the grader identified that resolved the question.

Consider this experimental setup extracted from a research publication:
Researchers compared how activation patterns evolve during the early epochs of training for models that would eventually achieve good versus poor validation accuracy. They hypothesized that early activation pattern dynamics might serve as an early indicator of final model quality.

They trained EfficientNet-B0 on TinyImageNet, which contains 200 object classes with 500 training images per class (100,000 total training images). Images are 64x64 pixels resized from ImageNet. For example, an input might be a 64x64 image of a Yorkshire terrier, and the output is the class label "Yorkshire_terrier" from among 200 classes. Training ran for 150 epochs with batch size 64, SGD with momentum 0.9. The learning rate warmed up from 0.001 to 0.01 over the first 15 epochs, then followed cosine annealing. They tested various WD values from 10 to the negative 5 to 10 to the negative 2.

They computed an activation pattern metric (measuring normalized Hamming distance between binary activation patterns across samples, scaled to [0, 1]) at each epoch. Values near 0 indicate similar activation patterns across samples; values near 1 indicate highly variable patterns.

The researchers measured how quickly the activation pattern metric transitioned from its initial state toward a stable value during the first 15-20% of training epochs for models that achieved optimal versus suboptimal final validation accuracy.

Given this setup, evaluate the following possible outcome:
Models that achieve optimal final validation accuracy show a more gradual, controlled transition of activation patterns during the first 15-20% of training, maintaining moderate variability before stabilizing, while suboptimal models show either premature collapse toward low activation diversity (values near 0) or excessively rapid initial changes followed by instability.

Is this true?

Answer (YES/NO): NO